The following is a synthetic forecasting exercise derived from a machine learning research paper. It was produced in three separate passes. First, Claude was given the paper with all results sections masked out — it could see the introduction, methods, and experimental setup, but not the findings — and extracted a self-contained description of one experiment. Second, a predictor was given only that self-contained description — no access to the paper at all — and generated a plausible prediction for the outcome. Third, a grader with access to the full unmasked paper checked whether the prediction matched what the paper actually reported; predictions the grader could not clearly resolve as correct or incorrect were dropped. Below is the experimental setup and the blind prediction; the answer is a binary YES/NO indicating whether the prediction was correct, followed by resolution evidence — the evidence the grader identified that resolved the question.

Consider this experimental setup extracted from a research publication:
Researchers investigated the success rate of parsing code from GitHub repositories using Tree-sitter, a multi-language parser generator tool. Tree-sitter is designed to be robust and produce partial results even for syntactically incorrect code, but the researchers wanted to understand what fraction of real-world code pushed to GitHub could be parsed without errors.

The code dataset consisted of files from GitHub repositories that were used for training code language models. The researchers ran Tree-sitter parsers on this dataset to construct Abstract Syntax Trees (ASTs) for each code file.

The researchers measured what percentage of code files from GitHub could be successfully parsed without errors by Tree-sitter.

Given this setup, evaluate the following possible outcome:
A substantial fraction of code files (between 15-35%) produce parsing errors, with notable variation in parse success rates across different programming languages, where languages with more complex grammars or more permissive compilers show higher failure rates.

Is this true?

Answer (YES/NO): NO